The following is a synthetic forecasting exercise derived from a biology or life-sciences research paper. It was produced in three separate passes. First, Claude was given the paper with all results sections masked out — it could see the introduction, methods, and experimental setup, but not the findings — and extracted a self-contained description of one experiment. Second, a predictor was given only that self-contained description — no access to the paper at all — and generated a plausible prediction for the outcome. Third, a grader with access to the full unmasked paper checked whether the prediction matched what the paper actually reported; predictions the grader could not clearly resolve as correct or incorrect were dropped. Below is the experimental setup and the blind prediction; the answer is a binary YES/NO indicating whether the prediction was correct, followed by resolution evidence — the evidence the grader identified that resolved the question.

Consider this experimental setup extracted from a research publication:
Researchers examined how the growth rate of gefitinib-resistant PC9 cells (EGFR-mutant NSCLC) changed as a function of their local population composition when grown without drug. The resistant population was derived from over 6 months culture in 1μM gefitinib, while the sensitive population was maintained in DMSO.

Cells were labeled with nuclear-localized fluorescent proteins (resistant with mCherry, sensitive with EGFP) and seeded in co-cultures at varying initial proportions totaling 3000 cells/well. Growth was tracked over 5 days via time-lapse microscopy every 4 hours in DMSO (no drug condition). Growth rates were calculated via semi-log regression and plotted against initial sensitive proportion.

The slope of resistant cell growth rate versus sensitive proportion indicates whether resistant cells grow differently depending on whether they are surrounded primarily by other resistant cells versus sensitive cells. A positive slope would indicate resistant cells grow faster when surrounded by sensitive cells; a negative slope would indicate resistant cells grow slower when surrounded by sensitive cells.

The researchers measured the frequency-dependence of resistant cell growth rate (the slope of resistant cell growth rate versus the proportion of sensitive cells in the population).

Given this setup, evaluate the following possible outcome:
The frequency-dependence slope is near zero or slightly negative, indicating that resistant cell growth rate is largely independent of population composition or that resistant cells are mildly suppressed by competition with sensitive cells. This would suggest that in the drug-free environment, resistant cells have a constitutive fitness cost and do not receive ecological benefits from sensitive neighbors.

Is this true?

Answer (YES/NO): NO